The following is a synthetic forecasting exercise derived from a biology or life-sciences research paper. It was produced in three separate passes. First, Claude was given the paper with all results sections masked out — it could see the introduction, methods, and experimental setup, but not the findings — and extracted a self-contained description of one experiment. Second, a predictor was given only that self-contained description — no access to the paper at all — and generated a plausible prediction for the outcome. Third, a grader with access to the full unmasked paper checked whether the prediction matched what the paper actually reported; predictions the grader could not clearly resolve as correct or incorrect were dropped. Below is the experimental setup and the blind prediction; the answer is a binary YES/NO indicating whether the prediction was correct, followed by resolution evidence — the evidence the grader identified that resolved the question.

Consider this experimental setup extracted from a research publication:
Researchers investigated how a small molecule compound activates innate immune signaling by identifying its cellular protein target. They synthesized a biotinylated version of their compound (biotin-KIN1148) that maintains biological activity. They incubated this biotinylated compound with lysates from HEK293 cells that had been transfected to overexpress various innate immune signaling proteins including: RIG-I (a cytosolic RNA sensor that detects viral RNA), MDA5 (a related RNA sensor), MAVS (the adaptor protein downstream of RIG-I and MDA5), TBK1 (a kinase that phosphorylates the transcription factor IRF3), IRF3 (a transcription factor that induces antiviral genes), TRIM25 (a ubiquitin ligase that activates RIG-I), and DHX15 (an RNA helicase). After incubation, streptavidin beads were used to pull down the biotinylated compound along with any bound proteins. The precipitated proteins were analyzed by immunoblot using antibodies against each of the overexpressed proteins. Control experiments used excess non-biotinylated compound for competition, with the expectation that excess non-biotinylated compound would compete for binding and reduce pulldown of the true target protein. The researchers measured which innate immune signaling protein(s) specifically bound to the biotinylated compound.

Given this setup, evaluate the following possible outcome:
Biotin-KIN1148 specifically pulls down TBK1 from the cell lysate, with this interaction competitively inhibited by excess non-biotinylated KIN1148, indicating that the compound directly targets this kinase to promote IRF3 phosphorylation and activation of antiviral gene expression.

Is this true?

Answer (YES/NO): NO